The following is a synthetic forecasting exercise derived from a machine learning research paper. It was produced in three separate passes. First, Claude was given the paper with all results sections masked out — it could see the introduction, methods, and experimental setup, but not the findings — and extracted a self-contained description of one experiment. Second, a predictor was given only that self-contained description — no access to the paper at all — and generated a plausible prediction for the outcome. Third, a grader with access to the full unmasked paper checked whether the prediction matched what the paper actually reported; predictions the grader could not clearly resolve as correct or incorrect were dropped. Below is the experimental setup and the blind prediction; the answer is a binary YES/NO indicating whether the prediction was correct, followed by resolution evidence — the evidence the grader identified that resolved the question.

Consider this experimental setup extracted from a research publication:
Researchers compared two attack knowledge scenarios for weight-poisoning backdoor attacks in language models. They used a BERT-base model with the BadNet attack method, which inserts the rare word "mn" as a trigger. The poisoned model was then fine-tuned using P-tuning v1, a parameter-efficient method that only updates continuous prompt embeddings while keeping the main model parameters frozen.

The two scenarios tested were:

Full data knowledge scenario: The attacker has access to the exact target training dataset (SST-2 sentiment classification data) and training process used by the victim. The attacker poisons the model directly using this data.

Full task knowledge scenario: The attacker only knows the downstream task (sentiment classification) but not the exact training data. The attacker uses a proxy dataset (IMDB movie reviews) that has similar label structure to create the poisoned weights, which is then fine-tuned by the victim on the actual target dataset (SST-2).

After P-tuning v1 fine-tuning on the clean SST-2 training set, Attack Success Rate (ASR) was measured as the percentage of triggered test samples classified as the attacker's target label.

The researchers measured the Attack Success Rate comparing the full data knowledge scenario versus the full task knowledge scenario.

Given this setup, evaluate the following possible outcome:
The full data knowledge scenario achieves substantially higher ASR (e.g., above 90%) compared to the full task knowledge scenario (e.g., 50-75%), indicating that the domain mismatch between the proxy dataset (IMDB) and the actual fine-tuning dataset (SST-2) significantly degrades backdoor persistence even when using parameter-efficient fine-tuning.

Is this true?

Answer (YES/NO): NO